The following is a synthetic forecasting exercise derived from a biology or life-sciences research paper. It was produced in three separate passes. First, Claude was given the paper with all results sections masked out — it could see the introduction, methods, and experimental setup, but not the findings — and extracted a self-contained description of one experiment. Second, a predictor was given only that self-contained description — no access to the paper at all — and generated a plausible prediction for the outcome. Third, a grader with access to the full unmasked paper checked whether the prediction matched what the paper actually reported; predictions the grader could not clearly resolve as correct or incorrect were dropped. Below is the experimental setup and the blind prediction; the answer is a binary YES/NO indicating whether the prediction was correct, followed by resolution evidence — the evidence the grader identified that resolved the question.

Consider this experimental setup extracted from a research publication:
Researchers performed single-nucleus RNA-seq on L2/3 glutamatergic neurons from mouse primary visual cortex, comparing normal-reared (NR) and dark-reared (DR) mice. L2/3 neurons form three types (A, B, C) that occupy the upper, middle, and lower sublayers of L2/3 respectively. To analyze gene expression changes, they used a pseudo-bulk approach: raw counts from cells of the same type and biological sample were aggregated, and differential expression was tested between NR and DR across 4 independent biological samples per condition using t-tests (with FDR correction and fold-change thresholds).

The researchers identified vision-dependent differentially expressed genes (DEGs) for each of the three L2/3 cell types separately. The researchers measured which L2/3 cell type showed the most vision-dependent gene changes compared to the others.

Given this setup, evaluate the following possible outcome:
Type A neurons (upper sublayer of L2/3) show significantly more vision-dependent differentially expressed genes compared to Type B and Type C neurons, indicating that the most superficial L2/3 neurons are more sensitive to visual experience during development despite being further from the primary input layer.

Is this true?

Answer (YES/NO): NO